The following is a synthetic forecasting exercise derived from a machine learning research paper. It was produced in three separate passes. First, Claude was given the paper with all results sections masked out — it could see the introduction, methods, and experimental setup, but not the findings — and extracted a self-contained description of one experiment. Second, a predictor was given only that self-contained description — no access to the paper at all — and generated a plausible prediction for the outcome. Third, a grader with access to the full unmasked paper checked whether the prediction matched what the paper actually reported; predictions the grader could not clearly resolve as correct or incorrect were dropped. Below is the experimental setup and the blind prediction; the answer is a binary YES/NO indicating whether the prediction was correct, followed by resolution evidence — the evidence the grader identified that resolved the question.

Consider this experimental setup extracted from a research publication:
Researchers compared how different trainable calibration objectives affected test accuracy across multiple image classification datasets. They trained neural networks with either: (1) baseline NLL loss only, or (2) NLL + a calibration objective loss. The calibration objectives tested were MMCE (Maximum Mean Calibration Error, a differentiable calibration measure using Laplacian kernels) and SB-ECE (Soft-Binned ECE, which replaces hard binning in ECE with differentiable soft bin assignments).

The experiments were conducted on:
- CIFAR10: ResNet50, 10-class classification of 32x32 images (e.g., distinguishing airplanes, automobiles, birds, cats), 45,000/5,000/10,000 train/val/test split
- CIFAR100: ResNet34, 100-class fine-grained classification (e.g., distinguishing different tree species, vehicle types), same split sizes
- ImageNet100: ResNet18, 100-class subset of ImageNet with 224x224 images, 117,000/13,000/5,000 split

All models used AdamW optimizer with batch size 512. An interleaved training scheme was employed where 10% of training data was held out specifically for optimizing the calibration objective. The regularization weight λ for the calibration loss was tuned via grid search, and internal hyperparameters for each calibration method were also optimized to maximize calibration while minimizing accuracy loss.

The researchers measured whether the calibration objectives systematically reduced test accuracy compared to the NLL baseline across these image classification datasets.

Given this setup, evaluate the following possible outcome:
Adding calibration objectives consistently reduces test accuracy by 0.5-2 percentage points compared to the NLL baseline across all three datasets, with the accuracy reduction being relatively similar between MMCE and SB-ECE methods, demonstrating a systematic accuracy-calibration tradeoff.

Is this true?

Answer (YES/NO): YES